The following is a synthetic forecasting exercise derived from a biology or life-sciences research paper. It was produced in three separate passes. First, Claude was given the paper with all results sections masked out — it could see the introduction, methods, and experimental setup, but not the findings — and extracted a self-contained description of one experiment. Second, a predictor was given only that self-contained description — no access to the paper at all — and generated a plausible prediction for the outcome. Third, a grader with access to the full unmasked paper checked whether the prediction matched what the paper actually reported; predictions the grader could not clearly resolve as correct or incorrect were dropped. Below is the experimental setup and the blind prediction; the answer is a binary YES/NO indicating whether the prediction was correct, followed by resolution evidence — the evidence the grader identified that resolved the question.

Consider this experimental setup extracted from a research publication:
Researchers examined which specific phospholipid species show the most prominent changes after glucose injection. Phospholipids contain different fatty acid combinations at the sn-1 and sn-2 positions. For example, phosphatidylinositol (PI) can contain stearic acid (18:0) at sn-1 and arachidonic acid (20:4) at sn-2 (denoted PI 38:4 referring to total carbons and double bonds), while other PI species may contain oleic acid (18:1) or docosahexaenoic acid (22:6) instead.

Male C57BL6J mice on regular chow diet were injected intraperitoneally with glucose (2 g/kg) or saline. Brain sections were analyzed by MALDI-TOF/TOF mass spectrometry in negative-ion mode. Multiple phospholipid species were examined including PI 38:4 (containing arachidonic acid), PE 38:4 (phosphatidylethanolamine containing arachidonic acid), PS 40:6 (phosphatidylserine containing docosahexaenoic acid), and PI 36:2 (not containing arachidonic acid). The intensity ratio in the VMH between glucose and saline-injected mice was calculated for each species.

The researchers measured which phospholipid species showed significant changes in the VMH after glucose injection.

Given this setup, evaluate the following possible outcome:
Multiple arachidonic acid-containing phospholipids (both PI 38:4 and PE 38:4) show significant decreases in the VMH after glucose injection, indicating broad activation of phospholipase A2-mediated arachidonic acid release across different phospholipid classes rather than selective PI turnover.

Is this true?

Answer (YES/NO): YES